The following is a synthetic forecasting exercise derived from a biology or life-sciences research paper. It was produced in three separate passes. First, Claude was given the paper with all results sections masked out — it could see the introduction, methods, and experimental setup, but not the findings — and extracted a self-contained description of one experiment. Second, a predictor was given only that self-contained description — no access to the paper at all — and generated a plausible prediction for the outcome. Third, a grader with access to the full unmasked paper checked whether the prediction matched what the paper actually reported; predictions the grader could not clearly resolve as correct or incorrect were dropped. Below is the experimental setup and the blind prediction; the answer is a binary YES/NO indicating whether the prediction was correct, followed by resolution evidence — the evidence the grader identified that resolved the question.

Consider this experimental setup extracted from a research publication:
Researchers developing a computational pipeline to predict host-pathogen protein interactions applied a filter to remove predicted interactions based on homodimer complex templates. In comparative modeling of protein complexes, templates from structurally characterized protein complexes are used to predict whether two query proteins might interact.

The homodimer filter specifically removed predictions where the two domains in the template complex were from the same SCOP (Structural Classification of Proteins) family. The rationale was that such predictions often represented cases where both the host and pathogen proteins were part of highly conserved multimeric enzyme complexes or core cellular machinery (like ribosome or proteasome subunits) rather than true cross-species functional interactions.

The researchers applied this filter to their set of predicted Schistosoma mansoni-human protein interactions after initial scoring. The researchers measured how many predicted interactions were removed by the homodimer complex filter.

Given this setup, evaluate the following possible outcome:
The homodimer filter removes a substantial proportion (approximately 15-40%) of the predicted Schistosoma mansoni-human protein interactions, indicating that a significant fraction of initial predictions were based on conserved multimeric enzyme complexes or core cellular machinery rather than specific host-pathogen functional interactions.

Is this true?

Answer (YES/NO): YES